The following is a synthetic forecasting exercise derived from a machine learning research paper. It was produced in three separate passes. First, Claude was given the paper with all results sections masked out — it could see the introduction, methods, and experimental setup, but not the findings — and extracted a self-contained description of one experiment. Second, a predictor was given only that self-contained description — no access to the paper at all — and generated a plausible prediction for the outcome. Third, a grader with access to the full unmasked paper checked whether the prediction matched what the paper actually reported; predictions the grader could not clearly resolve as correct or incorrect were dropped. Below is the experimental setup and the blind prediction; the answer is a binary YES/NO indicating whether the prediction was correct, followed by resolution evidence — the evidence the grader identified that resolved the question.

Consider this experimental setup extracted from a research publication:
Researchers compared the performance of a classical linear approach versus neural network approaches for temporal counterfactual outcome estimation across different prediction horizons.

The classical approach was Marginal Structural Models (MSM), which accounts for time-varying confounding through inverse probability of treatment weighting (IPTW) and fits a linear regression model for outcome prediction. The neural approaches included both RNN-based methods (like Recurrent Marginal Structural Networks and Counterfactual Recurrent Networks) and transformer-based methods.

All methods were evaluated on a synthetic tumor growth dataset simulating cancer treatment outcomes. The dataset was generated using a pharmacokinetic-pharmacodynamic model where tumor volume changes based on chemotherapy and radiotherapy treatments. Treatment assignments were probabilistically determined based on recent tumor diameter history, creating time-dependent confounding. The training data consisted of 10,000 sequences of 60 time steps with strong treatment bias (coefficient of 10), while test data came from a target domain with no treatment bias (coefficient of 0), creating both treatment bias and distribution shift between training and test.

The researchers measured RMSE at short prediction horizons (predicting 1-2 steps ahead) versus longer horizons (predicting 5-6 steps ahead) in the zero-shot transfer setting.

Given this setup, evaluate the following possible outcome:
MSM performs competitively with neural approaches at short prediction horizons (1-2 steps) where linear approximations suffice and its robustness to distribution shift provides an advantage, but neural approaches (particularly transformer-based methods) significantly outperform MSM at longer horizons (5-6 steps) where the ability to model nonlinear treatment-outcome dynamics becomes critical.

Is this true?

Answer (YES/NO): NO